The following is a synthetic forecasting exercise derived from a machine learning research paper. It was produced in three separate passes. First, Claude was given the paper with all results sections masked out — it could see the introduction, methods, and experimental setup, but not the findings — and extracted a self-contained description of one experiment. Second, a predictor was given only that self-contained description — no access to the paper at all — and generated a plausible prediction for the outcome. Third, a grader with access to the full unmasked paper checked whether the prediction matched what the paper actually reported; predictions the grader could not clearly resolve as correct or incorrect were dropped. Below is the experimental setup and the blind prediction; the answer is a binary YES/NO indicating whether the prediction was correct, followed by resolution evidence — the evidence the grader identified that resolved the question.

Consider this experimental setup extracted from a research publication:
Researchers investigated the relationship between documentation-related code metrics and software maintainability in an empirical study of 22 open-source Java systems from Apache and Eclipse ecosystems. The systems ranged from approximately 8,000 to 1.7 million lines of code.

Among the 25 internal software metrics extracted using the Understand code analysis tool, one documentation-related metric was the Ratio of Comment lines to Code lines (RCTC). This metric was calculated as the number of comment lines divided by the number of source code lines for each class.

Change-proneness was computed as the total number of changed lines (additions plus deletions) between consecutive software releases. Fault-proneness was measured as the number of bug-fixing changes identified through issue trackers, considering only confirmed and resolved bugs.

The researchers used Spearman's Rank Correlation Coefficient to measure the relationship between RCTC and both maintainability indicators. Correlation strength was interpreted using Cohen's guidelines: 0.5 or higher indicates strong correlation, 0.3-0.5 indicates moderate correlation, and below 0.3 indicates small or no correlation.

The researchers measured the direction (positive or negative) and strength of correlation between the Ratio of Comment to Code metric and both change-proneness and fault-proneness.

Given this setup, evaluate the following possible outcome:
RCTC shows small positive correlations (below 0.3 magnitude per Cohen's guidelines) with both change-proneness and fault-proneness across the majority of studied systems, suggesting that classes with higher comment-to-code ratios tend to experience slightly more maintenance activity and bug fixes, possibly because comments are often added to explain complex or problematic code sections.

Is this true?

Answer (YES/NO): NO